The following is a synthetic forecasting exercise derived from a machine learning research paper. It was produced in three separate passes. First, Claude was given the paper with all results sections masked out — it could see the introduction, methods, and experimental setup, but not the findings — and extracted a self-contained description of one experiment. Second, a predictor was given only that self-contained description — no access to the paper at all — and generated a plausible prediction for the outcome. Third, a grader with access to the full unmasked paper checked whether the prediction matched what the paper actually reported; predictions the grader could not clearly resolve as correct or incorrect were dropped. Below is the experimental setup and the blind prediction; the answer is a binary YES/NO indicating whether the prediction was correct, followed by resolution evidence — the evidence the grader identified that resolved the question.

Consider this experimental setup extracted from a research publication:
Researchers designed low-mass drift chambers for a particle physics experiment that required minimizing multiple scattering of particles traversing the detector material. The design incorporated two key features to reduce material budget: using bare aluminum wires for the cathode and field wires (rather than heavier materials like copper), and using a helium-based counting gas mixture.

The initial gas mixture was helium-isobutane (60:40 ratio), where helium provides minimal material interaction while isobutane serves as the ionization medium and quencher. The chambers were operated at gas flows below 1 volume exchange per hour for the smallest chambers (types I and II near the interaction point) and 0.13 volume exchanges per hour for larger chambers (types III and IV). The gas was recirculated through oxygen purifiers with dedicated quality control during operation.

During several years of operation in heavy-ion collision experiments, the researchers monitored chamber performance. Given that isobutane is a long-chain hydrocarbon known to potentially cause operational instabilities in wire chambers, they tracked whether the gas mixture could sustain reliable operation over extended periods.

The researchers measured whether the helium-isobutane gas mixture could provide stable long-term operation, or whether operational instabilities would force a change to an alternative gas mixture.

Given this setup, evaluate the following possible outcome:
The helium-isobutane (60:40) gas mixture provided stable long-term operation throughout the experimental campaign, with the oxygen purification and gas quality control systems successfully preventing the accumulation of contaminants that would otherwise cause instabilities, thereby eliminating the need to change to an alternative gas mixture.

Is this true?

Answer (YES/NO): NO